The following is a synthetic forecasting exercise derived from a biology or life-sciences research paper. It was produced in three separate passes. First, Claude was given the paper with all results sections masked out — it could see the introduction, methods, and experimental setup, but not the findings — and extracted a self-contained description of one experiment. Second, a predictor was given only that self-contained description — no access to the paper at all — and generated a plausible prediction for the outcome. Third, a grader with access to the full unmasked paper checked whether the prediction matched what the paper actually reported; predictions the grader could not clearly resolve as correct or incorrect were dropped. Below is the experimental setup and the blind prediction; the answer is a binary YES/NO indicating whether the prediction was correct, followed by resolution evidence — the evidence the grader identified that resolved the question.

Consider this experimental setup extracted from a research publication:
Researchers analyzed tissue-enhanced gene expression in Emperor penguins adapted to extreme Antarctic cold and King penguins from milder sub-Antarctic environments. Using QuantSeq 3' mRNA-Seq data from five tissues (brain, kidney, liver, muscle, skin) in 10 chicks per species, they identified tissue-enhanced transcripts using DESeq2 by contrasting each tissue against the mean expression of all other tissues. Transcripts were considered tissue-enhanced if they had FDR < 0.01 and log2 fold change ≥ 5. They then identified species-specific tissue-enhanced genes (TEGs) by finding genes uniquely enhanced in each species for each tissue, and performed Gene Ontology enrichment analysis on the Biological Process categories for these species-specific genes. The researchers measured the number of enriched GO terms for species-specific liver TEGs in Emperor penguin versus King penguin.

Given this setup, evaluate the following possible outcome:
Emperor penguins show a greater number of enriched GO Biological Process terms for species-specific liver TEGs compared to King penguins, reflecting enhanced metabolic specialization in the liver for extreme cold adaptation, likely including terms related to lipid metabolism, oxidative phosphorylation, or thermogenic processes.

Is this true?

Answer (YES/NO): YES